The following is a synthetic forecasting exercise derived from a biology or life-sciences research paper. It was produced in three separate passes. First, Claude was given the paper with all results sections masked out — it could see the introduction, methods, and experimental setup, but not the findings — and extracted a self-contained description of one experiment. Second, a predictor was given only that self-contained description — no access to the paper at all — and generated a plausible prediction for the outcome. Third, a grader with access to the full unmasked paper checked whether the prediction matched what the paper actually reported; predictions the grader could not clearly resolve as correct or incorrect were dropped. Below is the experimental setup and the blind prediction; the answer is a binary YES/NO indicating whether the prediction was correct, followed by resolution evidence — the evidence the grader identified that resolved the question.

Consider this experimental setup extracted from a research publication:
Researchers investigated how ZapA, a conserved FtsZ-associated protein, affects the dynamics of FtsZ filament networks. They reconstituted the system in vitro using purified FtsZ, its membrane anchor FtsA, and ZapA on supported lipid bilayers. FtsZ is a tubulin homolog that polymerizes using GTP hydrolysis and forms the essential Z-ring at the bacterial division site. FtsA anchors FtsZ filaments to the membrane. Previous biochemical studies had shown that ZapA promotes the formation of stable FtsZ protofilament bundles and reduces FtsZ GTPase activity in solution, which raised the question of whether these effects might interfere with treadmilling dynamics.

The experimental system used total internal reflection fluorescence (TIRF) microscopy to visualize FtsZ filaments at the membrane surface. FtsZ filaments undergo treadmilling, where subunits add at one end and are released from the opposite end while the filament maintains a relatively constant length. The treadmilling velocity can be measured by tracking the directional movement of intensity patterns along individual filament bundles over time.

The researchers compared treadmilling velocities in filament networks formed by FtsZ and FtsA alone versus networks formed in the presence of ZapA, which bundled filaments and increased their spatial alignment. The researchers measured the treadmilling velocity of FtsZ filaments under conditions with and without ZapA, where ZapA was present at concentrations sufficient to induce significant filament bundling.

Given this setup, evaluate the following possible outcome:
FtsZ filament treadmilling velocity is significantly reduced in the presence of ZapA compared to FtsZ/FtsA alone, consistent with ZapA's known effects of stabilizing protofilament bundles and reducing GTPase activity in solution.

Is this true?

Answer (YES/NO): NO